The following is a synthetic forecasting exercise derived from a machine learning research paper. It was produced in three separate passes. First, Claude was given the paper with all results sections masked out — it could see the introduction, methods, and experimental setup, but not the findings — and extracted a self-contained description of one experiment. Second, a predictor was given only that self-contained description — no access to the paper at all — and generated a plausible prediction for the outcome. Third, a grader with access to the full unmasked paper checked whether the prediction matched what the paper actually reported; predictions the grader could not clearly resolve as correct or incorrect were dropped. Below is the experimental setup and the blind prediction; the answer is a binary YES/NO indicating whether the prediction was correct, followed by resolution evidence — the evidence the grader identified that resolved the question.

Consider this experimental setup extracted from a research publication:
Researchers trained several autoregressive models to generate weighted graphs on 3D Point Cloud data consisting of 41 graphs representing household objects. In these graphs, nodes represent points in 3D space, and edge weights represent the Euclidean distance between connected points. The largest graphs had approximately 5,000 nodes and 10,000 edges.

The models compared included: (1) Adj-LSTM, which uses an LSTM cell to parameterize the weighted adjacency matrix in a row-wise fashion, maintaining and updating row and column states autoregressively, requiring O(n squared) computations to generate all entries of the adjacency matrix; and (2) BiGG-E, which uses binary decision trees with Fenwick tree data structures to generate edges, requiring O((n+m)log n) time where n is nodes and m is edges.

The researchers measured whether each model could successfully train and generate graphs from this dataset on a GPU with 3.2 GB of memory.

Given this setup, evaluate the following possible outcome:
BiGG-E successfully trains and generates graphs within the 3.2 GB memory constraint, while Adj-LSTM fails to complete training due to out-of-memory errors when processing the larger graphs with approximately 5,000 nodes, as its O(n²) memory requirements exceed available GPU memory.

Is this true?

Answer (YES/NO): YES